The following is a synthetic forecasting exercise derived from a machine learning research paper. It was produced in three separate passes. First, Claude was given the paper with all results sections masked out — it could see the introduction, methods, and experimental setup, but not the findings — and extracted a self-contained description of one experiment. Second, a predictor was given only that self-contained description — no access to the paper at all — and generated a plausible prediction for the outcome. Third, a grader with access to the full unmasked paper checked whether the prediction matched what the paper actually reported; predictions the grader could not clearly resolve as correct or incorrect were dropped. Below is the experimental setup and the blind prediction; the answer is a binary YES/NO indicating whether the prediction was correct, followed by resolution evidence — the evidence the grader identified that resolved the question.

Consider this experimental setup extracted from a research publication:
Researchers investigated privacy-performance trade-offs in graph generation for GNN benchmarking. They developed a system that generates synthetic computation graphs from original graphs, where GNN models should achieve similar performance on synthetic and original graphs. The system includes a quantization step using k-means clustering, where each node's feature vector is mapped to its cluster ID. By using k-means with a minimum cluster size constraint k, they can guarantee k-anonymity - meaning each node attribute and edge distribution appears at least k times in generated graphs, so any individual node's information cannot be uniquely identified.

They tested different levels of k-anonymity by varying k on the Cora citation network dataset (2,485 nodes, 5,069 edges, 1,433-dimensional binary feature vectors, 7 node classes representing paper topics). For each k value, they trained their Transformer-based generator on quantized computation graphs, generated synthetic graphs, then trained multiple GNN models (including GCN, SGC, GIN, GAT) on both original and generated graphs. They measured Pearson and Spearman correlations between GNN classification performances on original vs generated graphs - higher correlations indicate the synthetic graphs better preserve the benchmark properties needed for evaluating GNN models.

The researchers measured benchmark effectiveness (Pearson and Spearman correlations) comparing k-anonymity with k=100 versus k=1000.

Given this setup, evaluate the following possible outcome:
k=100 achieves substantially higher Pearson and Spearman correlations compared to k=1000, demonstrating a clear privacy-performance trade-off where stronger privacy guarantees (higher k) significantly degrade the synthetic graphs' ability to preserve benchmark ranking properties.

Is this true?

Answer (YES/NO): YES